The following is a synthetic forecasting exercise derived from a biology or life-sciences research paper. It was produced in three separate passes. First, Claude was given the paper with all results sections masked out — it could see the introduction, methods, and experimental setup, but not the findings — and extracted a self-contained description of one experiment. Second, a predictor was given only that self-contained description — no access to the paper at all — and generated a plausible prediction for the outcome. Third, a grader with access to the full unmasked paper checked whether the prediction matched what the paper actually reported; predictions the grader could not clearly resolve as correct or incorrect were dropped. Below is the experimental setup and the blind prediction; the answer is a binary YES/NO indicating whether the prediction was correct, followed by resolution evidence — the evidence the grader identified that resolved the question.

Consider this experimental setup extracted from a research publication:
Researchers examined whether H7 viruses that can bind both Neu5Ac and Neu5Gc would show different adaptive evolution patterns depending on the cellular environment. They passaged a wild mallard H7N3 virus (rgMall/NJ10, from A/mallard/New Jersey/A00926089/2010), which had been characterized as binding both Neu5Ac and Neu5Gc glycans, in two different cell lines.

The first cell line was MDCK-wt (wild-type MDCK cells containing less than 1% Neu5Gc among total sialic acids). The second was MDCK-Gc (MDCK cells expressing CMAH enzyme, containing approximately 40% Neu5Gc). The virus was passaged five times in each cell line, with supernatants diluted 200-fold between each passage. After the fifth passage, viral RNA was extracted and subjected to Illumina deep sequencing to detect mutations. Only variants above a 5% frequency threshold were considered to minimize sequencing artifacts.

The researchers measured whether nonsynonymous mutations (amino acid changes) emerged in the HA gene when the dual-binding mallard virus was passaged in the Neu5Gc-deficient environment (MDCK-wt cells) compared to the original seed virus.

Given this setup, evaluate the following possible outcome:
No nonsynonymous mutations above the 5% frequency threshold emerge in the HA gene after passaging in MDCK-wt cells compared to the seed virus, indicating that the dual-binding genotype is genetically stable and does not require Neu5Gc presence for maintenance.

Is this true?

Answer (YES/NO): NO